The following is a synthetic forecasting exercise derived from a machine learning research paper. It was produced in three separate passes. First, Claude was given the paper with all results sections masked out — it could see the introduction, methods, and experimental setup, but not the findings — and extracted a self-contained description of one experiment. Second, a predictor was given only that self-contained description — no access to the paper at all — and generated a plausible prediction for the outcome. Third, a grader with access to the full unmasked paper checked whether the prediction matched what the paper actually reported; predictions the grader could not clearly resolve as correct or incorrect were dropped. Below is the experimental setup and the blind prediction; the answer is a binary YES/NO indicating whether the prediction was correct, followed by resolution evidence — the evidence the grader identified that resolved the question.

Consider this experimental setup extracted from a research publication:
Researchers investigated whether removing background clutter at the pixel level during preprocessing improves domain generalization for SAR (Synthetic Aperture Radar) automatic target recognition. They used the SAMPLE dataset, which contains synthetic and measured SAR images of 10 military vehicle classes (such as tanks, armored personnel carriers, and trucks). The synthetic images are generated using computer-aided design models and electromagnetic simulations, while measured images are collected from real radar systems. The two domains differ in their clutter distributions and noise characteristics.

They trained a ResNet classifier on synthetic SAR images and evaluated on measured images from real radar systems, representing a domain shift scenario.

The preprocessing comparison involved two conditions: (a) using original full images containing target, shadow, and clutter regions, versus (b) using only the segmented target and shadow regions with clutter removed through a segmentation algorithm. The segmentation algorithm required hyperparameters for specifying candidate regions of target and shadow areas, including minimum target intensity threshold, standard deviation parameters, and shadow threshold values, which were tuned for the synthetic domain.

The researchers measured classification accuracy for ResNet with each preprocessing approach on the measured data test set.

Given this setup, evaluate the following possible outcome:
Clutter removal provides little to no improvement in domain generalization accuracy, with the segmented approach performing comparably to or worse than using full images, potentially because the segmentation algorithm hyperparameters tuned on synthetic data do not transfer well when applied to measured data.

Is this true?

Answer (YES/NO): YES